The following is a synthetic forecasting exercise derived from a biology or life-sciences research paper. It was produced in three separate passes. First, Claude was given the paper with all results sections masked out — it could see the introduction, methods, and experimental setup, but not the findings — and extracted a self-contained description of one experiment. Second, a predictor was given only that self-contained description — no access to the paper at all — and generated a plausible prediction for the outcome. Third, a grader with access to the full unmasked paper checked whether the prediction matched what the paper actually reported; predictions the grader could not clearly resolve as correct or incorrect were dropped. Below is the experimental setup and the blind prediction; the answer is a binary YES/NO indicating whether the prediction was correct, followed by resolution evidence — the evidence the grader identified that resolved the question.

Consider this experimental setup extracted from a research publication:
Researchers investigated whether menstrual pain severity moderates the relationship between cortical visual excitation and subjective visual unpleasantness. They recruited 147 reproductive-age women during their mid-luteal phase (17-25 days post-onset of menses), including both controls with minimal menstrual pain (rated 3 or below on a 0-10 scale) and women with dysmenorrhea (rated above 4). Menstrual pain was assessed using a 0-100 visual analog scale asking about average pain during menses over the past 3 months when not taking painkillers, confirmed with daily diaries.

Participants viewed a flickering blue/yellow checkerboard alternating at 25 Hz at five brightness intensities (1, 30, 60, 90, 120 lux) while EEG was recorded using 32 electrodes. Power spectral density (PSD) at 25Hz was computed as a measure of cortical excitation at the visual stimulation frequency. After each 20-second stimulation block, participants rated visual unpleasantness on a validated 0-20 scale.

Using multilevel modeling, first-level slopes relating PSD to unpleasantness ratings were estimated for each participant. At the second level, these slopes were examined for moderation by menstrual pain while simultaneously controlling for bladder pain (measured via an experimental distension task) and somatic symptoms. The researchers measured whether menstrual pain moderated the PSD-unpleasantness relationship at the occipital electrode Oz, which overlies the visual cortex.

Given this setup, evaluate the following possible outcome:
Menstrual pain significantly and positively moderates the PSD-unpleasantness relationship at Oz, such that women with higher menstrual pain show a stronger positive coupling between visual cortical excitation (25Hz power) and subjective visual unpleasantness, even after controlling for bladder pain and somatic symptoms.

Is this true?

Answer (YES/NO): NO